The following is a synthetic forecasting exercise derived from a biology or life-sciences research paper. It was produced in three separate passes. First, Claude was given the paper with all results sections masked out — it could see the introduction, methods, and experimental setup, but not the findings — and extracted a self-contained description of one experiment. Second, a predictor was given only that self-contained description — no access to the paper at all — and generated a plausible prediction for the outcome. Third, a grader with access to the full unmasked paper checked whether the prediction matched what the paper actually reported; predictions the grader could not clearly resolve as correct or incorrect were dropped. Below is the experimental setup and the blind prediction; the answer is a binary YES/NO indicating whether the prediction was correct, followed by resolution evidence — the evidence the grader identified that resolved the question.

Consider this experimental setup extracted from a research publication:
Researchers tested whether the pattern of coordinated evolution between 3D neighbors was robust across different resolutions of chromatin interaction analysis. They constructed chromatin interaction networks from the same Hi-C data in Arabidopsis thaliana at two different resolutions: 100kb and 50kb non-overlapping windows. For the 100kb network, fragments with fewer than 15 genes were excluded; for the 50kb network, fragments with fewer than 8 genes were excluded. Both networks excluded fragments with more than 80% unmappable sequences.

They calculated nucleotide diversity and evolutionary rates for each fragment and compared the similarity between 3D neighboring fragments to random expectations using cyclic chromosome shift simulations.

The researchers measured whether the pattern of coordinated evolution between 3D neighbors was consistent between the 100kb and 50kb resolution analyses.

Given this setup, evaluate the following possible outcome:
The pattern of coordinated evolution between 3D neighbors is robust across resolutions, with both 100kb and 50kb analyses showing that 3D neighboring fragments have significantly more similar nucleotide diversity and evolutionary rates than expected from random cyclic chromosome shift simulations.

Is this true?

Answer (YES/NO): YES